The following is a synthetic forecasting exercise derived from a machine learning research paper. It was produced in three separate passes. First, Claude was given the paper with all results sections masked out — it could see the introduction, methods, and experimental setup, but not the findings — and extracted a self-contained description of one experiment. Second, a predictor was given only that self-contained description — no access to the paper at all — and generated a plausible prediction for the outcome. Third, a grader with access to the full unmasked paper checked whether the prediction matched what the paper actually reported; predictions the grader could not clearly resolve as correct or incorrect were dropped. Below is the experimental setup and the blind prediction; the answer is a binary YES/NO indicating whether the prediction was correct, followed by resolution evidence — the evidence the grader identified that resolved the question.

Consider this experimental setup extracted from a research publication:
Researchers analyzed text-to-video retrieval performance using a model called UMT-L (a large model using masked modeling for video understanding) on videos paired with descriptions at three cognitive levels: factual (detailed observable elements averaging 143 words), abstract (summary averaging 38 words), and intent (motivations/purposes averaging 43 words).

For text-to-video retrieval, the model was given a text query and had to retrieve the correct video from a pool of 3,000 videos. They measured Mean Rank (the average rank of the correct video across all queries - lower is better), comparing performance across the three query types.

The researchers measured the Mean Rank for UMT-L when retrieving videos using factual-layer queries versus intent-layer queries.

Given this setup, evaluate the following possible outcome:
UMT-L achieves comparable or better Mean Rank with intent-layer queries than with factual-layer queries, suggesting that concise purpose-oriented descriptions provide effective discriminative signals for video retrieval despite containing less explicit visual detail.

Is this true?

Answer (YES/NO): NO